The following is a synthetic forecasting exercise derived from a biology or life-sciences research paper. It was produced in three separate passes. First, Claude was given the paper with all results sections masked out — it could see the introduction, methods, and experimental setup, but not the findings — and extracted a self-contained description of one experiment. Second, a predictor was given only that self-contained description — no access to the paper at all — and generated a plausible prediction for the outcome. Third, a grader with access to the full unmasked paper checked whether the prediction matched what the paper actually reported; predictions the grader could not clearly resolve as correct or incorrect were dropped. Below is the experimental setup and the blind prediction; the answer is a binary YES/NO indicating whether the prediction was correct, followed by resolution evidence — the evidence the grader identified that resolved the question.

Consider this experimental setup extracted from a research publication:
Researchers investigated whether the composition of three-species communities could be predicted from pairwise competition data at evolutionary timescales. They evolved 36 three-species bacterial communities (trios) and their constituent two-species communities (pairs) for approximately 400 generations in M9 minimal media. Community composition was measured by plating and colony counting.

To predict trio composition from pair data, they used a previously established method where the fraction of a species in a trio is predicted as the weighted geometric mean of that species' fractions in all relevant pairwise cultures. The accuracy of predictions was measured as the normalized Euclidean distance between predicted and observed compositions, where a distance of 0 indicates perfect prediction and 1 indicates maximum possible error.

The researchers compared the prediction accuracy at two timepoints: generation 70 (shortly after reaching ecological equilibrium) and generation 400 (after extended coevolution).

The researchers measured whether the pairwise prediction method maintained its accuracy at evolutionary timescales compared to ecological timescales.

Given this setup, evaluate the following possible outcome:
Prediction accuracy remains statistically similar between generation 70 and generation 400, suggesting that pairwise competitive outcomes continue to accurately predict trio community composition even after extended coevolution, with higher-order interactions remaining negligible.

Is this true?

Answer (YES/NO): YES